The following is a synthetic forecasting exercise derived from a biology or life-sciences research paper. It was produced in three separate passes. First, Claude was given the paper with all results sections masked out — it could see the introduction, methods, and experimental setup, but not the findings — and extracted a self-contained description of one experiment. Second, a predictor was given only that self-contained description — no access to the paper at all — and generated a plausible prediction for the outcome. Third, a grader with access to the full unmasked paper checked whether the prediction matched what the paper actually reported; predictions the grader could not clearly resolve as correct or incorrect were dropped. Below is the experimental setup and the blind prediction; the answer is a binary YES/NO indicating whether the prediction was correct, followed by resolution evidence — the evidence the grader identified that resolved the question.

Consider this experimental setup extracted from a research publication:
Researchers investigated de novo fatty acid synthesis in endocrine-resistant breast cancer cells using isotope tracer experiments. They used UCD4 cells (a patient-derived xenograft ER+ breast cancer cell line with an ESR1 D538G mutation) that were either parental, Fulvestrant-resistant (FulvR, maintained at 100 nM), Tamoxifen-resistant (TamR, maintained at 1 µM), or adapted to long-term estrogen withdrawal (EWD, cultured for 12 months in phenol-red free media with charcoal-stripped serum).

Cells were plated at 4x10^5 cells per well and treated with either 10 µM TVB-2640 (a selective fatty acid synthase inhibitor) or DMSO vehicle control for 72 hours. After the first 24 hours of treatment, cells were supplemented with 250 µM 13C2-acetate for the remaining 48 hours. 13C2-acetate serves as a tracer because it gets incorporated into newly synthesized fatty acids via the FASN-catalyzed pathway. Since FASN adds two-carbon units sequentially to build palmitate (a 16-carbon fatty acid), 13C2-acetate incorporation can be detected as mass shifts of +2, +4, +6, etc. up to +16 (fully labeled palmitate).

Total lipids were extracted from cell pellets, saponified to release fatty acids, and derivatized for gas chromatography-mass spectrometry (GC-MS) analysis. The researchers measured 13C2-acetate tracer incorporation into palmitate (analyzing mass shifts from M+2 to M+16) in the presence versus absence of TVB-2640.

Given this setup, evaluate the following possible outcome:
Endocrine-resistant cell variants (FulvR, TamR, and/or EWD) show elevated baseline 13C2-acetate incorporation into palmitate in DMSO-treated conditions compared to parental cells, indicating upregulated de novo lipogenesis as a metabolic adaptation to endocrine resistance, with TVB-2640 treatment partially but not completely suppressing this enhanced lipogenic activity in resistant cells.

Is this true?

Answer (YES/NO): NO